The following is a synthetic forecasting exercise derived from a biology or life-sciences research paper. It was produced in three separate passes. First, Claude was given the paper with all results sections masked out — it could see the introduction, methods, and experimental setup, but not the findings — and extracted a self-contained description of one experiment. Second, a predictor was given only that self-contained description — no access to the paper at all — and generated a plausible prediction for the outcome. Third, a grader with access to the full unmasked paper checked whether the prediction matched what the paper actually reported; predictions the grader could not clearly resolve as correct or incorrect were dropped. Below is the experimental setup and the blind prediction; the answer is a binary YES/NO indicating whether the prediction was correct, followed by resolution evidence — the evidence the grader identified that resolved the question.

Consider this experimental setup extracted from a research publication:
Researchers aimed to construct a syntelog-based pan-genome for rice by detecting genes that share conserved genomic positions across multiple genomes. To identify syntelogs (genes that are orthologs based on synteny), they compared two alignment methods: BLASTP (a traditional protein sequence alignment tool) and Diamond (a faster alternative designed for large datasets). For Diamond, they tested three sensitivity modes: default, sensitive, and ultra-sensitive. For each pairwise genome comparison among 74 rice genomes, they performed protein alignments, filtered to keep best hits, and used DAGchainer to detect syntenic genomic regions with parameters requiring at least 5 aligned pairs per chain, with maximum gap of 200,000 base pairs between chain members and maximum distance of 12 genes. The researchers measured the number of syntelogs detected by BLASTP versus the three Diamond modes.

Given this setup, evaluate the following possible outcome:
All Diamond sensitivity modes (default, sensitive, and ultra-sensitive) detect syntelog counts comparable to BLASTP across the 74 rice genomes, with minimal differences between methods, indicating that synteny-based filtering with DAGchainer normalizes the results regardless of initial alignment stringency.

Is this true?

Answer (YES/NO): NO